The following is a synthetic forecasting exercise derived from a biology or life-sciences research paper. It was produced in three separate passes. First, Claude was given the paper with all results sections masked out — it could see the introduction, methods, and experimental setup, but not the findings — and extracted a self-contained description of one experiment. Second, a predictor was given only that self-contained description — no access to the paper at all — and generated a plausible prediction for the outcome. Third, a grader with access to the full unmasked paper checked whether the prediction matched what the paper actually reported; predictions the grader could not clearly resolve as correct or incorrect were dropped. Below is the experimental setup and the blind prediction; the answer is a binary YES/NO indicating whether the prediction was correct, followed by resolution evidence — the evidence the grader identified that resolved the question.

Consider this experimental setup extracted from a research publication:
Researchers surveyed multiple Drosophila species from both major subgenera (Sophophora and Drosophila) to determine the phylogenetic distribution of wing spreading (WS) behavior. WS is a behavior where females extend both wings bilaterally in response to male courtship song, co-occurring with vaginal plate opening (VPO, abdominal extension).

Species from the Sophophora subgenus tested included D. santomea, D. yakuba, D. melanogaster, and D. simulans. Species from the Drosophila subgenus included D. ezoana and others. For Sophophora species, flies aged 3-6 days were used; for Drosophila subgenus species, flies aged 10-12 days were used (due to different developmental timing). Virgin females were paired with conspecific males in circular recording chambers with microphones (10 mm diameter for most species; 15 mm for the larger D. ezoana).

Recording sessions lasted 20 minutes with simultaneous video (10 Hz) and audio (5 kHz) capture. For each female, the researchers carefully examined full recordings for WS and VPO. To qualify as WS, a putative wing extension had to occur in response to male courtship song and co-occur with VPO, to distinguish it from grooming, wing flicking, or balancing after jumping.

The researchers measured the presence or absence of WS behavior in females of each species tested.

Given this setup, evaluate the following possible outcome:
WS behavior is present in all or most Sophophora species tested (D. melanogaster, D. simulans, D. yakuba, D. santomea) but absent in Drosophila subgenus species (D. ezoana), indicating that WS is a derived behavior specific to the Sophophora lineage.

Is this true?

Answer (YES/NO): NO